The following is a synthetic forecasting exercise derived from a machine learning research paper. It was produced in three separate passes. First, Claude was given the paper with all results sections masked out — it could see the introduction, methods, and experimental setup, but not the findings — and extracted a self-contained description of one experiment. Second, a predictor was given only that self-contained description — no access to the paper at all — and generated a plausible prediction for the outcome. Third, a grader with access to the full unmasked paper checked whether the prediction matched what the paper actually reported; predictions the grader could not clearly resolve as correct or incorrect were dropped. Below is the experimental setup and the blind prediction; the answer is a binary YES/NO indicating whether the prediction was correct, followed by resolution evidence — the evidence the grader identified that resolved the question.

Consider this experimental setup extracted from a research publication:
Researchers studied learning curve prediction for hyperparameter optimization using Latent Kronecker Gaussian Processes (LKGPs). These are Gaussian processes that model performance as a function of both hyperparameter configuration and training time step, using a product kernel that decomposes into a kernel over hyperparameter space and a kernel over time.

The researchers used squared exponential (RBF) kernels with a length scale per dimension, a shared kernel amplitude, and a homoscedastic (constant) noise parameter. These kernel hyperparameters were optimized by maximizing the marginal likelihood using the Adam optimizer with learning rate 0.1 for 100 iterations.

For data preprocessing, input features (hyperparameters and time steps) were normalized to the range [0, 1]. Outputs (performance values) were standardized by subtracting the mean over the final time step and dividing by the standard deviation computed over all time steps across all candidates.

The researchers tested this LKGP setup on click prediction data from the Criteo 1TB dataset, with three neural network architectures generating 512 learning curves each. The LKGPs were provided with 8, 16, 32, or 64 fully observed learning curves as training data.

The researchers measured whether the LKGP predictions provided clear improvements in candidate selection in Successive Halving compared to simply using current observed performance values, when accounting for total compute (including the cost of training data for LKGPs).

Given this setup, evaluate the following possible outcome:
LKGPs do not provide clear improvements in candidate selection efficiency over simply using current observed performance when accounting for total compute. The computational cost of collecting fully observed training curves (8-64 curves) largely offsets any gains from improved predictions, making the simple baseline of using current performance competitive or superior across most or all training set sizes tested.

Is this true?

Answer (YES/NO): YES